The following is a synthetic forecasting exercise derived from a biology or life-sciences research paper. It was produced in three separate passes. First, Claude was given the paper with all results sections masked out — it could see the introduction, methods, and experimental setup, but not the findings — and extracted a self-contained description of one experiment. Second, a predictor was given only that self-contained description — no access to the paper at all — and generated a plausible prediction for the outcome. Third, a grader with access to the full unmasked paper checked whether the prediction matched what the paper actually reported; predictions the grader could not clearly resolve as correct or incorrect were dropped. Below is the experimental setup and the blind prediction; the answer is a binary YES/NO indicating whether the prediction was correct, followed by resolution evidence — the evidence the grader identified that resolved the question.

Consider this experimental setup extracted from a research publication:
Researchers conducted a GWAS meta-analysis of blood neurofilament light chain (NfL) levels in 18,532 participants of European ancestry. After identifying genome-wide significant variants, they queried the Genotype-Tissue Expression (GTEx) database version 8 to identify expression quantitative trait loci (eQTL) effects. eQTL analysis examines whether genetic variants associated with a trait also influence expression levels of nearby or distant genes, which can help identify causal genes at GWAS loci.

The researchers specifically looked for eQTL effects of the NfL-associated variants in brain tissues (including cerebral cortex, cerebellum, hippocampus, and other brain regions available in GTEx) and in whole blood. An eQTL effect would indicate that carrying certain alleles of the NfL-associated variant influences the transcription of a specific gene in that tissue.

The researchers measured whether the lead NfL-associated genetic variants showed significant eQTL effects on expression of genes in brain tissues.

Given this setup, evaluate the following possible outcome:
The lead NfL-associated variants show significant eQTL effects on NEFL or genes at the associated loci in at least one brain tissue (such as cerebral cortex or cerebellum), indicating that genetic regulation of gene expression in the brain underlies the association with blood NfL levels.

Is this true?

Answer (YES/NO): NO